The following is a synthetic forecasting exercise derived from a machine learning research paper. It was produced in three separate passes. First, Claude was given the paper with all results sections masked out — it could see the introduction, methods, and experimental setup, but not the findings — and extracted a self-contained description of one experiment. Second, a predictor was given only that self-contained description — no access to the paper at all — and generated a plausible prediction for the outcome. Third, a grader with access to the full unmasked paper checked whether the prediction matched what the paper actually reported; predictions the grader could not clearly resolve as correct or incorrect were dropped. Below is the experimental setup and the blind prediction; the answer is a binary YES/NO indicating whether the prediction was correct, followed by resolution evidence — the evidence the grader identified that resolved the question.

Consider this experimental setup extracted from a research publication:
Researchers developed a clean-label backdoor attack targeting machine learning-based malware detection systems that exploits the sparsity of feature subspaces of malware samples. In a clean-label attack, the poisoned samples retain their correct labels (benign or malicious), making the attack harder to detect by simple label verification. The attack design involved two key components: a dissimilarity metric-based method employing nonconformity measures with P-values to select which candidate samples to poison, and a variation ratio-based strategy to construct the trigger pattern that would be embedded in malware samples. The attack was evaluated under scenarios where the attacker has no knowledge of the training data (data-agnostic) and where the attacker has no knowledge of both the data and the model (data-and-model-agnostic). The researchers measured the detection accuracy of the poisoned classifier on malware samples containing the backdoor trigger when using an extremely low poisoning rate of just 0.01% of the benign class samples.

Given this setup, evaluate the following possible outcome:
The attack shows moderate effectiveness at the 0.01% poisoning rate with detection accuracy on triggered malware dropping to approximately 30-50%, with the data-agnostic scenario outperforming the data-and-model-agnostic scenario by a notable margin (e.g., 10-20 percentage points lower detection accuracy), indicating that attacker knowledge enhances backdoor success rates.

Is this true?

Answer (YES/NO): NO